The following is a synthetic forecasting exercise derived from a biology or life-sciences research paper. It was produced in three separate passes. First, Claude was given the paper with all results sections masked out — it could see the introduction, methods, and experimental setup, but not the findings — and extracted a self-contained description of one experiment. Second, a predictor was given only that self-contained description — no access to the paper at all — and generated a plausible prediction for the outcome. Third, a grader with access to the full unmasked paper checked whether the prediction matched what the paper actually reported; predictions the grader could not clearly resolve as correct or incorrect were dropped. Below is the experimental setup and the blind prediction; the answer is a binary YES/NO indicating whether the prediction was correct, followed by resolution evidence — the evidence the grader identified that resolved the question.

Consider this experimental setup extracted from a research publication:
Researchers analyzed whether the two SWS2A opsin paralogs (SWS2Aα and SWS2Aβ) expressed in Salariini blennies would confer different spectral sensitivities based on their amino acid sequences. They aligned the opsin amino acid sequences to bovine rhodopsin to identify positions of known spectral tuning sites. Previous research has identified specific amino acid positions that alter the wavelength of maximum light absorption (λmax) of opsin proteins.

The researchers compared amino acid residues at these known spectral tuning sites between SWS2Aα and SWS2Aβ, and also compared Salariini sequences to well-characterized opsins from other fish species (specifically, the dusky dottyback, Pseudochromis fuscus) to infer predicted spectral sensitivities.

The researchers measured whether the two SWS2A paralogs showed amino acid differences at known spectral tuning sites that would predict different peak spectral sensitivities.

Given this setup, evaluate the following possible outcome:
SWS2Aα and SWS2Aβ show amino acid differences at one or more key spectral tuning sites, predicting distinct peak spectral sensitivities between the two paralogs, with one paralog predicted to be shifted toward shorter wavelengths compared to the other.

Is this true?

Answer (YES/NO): NO